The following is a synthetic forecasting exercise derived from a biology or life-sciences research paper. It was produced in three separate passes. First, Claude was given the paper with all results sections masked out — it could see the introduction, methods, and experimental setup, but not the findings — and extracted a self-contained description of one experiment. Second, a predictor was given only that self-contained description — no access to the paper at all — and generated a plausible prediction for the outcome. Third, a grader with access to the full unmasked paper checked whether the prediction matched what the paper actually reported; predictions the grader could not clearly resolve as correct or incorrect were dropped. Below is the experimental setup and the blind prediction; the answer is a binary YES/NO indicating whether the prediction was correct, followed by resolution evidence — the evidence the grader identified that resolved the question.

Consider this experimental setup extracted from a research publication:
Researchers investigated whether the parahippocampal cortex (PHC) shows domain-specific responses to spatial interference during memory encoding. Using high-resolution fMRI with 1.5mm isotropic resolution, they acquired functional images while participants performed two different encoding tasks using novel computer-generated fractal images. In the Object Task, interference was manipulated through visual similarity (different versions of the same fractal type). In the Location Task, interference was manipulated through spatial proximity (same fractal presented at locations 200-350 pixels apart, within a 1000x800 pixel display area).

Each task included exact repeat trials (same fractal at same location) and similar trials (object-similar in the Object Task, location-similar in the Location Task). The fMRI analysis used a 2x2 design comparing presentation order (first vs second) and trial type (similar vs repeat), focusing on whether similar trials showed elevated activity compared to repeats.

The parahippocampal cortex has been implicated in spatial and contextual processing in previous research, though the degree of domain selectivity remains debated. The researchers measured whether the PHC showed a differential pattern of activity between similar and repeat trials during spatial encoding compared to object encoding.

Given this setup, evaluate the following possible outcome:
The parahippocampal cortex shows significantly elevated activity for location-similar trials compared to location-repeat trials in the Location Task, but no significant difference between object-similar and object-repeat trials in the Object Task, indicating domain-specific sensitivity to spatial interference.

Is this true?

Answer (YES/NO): NO